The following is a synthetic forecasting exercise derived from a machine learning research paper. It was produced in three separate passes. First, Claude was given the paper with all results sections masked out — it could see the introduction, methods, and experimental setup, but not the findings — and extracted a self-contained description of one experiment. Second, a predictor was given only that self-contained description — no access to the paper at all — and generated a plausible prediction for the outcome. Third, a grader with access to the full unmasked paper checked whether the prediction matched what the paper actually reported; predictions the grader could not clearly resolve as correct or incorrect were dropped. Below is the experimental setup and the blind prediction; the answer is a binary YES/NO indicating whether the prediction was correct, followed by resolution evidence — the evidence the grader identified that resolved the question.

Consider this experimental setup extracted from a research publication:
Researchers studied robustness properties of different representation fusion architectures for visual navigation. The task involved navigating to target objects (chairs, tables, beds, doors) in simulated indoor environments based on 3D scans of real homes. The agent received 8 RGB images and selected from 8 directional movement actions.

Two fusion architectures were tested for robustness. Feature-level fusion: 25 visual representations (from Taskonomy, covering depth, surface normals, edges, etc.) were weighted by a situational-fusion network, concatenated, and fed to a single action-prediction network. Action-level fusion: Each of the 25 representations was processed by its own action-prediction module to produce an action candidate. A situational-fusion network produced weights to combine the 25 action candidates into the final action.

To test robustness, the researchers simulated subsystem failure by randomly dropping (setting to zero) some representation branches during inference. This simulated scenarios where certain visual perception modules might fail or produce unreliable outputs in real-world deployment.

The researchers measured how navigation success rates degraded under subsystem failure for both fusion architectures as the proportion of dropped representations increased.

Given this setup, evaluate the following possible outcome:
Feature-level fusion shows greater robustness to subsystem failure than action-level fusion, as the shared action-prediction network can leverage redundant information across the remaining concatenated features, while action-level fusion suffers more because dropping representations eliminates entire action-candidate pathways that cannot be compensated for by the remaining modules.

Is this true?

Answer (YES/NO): NO